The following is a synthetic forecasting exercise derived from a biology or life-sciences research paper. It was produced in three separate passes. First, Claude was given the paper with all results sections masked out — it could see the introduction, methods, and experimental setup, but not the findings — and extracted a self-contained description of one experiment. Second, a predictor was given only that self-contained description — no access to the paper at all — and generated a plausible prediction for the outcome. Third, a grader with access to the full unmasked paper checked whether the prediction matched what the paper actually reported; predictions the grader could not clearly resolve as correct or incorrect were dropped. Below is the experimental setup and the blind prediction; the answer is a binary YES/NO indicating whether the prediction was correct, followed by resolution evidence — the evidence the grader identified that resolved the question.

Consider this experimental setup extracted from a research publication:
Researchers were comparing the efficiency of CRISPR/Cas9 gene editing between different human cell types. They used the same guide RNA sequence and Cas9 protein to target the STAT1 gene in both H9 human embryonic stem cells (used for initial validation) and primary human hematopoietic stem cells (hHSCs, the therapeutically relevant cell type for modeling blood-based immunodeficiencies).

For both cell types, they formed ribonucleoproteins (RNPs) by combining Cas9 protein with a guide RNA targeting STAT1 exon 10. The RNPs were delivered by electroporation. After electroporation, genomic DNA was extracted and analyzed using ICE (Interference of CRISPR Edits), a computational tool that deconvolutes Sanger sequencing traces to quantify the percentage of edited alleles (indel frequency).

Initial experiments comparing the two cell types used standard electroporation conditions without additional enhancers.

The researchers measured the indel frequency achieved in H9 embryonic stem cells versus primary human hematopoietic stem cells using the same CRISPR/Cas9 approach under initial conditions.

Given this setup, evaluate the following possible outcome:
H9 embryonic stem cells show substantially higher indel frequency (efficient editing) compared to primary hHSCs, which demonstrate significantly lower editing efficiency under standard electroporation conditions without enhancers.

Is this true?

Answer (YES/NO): YES